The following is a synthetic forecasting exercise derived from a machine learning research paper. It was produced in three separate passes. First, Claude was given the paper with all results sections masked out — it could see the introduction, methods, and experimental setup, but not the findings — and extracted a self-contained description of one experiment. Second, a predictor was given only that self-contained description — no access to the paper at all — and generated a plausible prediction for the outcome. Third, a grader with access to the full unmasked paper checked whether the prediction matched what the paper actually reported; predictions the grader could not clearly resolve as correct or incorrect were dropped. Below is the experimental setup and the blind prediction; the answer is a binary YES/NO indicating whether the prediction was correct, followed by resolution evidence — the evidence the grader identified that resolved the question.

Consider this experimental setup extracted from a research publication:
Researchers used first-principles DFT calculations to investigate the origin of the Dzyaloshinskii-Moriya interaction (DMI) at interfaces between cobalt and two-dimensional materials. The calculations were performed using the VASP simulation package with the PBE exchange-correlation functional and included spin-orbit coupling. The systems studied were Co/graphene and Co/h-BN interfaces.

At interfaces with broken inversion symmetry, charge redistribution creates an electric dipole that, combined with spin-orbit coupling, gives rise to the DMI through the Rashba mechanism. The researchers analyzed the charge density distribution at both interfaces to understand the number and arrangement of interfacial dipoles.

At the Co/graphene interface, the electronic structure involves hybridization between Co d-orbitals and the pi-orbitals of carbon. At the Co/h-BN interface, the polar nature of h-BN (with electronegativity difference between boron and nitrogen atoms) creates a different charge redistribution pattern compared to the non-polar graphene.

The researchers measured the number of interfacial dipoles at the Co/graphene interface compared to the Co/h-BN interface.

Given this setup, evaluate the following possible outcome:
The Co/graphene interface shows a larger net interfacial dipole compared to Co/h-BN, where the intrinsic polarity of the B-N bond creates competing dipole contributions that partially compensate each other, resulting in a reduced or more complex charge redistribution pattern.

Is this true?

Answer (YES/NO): NO